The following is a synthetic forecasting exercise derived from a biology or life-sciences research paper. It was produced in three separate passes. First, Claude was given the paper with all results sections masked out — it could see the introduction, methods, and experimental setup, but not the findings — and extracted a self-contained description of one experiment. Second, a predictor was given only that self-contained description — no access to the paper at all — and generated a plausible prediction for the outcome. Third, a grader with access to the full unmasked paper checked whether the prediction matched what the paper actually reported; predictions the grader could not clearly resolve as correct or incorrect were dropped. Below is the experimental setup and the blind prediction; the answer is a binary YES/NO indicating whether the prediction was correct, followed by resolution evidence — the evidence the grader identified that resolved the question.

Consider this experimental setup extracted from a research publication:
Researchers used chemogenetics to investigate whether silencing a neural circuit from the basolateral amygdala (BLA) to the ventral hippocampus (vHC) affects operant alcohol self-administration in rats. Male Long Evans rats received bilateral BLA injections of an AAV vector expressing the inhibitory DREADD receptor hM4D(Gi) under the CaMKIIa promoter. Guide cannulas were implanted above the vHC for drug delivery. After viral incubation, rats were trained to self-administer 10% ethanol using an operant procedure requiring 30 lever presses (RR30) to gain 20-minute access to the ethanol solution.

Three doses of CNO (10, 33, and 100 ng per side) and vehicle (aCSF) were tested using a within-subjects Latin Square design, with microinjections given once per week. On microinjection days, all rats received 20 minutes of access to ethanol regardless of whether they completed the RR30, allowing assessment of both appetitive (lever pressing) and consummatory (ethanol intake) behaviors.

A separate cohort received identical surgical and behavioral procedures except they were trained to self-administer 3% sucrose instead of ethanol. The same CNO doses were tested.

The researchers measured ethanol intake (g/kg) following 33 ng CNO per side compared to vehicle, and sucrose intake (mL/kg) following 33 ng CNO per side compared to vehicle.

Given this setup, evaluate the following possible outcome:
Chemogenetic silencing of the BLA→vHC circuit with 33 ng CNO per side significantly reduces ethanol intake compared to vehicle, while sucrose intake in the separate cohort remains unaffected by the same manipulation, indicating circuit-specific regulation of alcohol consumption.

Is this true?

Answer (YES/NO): YES